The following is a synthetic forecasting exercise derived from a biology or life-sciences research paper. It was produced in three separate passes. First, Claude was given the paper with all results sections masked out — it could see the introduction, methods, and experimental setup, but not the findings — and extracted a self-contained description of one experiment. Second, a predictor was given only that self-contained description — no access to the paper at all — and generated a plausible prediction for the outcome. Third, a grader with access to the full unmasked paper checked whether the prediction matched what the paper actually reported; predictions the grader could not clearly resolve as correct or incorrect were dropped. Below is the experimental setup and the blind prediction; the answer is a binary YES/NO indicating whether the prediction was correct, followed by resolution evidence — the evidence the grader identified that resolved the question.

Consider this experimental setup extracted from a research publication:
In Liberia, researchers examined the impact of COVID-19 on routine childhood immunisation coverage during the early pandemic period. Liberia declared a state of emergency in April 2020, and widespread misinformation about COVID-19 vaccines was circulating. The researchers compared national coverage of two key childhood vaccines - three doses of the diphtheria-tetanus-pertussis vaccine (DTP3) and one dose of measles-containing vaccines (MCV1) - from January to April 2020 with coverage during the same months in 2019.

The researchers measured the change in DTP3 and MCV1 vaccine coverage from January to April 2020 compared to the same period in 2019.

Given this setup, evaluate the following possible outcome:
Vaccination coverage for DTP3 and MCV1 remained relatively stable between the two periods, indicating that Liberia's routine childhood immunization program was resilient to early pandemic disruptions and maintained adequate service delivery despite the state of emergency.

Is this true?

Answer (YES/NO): NO